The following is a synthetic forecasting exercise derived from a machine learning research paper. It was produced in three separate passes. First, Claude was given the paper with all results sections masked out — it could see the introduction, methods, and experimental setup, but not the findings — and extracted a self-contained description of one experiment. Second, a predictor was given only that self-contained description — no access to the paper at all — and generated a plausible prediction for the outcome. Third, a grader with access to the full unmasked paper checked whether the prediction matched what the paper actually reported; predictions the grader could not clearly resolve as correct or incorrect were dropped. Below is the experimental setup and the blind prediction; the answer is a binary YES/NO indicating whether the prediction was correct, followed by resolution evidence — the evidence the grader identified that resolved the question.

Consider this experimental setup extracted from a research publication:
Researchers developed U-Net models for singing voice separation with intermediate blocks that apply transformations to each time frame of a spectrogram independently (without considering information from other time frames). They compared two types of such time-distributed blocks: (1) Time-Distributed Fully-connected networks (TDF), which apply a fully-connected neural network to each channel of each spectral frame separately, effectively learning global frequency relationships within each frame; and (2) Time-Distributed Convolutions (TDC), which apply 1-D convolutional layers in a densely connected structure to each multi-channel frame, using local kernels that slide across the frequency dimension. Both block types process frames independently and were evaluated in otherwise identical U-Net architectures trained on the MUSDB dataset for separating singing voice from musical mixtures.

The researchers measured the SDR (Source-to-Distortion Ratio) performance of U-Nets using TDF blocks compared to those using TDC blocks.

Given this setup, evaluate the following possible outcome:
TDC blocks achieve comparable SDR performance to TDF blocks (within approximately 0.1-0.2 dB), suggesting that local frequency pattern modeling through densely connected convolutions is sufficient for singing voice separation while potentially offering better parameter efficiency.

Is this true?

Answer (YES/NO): NO